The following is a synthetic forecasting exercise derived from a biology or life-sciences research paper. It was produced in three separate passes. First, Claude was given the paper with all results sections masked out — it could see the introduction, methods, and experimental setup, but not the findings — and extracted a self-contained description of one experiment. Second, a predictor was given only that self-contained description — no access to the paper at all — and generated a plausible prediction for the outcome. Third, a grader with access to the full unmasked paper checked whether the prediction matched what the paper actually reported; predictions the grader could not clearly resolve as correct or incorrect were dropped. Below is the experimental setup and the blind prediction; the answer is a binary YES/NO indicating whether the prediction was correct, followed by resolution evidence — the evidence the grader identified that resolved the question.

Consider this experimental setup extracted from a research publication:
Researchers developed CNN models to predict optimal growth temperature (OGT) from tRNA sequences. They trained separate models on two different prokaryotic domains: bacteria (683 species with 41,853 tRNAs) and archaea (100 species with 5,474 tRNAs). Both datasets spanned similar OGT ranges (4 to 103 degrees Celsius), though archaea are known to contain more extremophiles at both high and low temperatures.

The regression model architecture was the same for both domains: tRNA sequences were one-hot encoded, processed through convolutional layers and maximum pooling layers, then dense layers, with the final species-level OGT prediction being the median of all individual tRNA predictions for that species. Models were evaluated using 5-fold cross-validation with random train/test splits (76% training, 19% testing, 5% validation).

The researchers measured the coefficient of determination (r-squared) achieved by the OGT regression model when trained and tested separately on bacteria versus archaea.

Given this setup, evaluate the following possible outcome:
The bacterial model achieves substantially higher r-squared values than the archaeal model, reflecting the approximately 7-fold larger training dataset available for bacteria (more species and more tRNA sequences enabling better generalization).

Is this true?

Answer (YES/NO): NO